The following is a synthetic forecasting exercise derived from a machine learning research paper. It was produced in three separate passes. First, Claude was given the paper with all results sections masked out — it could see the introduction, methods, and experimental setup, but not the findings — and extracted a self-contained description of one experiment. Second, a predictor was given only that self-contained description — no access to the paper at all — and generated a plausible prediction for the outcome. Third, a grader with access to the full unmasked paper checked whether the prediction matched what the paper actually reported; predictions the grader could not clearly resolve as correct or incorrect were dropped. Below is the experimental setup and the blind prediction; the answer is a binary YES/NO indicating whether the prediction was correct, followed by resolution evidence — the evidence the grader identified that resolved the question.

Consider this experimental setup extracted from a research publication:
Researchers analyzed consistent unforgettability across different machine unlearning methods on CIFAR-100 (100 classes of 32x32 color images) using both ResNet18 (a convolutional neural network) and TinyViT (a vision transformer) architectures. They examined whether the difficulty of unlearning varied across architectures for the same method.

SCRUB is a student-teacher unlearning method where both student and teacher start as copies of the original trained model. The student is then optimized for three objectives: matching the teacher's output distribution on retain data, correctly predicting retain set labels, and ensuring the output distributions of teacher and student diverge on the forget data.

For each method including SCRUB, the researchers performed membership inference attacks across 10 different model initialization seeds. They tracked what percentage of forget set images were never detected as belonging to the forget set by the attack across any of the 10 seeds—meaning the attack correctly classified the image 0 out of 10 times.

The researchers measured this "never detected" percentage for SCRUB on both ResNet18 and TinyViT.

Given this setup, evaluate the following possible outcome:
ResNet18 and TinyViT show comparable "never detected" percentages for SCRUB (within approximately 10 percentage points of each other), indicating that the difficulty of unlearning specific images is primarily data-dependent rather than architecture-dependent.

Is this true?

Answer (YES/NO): NO